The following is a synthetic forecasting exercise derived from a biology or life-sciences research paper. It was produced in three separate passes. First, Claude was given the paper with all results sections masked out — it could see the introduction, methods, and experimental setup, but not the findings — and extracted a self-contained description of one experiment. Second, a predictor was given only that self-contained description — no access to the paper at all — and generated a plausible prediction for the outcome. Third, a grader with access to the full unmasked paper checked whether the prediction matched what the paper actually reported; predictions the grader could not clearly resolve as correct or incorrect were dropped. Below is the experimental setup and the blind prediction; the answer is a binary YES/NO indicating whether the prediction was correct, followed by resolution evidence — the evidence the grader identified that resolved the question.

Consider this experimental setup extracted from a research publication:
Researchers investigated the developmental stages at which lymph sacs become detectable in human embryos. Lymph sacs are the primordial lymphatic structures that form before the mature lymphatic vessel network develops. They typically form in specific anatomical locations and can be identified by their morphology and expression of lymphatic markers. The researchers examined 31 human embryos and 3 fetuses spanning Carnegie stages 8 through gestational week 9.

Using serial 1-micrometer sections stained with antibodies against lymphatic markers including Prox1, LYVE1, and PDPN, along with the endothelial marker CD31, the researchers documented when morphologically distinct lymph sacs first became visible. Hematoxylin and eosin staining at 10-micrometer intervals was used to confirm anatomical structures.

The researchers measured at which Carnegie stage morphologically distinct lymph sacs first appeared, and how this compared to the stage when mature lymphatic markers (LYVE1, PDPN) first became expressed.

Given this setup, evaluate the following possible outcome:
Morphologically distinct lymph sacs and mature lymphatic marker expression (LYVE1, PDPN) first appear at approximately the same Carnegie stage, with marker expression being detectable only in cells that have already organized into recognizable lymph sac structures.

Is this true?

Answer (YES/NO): YES